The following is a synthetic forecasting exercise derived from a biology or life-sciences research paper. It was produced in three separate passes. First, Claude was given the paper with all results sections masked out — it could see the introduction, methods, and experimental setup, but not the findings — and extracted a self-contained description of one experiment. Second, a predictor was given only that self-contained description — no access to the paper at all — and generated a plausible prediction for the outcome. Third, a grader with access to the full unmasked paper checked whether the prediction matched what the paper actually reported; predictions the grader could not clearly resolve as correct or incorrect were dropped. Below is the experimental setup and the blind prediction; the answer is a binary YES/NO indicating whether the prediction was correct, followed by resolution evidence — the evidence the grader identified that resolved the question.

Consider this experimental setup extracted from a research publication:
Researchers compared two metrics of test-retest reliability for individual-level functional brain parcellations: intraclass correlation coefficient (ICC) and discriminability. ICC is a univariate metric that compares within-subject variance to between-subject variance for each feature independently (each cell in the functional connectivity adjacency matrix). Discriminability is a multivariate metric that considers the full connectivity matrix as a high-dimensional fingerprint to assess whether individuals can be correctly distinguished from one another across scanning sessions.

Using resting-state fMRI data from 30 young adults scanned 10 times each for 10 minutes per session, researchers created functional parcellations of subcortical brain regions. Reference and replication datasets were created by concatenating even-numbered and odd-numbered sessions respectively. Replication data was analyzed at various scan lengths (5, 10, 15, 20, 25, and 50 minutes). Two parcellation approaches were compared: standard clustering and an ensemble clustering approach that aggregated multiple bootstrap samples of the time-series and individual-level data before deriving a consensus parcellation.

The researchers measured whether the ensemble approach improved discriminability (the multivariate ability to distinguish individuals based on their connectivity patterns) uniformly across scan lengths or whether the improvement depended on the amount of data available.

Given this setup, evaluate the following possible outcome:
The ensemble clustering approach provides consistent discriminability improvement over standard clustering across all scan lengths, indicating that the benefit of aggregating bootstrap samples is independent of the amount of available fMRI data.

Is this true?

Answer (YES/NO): NO